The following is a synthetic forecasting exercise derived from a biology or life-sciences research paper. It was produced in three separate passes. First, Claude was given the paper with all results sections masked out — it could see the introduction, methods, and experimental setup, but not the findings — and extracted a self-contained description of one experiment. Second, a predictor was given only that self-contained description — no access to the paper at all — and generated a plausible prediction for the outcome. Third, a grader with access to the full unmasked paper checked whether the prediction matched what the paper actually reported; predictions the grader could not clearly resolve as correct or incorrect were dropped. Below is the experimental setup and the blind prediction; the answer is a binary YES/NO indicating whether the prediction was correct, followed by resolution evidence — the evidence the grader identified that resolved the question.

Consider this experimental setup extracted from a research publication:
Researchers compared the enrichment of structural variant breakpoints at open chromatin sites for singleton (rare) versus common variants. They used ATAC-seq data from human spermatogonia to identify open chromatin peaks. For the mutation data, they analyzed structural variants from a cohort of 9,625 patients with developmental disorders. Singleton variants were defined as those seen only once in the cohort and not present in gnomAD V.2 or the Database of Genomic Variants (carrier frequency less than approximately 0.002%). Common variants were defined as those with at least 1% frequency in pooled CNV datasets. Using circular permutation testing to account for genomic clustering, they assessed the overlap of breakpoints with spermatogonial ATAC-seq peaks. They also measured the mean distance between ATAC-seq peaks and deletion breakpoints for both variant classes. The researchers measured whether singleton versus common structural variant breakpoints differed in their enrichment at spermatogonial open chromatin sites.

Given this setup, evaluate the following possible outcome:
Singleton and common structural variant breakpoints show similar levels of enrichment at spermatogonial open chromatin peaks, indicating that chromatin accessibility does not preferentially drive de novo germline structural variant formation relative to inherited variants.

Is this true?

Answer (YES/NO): NO